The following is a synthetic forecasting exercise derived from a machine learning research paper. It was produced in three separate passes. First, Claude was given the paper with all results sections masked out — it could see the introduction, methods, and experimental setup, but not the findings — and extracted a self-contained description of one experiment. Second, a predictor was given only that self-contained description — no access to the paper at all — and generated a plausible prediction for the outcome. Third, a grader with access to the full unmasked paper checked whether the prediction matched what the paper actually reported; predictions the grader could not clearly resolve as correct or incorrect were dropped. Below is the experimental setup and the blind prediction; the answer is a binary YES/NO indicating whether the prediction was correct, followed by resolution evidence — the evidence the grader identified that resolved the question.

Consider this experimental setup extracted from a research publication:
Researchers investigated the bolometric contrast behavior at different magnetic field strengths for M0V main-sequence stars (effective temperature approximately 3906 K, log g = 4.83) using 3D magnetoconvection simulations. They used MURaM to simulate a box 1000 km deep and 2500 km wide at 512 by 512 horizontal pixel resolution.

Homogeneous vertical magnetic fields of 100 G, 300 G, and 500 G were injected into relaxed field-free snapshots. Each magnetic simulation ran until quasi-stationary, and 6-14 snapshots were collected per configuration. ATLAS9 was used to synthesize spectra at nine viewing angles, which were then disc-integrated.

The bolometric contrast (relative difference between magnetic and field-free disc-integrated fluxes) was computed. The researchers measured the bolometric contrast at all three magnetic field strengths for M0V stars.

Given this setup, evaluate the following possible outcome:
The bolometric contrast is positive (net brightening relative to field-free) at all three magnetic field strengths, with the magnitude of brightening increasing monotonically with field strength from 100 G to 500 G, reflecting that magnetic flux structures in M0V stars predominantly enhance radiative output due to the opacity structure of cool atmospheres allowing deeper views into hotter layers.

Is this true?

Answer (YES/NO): NO